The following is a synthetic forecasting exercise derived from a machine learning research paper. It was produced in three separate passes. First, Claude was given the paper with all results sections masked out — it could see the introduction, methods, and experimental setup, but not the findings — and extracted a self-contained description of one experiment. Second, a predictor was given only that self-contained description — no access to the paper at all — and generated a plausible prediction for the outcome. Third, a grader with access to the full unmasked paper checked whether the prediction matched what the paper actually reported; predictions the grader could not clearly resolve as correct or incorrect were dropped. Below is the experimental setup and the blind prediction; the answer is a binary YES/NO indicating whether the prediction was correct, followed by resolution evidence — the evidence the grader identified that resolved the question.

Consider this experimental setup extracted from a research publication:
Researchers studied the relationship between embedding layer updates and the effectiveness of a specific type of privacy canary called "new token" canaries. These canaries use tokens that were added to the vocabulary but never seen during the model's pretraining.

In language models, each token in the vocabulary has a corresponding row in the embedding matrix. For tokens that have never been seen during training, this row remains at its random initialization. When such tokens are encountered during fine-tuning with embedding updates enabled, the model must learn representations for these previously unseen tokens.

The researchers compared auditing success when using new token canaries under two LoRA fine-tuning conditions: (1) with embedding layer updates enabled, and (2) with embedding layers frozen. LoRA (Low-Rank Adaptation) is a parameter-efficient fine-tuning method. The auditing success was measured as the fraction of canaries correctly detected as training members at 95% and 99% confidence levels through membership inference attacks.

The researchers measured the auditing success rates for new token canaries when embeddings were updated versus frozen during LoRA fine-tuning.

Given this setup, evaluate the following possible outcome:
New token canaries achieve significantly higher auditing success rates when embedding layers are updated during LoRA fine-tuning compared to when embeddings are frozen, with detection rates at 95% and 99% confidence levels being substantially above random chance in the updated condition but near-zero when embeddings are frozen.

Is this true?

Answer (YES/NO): YES